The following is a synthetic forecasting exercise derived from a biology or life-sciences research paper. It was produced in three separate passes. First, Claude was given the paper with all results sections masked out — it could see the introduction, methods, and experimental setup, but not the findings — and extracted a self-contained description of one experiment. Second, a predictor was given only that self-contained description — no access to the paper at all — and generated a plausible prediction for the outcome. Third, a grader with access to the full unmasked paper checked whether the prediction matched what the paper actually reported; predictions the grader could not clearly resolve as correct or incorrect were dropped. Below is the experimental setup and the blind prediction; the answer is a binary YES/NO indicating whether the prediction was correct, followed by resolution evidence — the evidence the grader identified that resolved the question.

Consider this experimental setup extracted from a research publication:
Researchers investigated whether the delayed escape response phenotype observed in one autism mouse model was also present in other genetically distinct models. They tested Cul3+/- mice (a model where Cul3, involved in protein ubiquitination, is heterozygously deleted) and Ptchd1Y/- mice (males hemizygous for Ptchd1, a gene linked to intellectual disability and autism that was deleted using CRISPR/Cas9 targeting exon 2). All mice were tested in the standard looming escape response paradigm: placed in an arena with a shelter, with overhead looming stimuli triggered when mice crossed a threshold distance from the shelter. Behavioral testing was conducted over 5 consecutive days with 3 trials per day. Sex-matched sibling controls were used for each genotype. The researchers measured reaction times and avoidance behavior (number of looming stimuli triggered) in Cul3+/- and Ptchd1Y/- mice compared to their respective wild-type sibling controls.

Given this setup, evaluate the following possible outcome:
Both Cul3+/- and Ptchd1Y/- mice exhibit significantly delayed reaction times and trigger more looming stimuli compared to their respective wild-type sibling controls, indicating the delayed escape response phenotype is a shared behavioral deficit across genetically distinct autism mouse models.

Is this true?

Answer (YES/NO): YES